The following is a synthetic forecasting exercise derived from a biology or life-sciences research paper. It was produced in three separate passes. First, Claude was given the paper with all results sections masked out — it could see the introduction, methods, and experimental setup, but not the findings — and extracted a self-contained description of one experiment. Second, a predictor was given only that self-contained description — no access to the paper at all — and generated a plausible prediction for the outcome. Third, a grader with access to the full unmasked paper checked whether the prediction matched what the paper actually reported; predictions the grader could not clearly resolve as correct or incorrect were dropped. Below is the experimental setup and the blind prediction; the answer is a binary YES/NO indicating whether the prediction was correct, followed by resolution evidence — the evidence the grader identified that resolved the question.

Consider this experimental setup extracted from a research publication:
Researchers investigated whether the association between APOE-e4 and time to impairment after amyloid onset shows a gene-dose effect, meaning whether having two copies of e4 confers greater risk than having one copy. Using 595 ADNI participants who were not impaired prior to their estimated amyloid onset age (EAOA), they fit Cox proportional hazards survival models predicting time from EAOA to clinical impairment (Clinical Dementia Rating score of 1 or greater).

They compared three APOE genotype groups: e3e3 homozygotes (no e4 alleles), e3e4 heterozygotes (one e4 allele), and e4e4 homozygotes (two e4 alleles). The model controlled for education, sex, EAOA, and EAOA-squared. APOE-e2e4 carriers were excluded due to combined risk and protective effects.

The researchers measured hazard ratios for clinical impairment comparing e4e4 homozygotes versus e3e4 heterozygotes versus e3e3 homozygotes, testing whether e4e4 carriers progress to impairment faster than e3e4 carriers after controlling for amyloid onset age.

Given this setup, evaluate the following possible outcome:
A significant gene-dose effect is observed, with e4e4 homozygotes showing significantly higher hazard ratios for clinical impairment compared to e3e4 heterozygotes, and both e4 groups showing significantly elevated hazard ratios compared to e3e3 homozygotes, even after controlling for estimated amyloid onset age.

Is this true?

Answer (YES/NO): NO